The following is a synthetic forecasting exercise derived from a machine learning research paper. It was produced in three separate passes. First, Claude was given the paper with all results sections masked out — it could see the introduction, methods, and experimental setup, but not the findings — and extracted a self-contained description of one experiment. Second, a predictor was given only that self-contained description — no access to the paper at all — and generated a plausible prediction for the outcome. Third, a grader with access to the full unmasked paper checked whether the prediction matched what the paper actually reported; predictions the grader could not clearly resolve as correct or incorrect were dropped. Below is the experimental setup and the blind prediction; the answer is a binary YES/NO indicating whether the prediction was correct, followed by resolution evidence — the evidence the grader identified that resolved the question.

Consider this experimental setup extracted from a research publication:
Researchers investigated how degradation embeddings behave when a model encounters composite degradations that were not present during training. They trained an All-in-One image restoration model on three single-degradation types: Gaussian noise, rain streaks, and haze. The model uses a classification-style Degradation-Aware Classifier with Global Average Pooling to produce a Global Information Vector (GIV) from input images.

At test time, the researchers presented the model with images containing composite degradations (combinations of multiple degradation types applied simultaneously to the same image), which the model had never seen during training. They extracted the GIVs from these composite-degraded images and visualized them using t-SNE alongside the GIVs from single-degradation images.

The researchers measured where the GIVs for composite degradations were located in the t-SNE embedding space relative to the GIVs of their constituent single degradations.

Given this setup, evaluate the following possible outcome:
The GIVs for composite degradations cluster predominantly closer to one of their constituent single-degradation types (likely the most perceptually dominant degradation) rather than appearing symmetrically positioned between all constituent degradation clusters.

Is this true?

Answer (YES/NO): NO